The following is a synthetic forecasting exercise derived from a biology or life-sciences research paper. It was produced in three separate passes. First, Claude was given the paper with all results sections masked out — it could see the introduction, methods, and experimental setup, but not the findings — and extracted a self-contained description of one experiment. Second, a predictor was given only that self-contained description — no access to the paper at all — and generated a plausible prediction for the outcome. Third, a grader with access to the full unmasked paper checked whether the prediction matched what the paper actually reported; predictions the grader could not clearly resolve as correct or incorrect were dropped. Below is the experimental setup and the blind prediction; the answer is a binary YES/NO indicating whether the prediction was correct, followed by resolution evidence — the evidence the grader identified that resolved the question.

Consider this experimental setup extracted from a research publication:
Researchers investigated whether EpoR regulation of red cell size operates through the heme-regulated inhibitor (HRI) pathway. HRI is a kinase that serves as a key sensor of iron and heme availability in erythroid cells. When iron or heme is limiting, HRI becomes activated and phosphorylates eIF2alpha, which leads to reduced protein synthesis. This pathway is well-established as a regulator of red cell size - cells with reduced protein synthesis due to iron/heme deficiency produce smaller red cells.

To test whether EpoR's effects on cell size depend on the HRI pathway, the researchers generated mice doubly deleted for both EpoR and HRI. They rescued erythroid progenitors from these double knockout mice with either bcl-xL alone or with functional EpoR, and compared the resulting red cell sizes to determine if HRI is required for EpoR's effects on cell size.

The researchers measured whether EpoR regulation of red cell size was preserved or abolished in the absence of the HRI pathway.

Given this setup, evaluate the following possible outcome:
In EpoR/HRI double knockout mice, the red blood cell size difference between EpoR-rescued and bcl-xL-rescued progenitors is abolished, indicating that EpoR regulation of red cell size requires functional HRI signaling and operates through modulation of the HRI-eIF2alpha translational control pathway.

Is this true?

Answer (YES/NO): NO